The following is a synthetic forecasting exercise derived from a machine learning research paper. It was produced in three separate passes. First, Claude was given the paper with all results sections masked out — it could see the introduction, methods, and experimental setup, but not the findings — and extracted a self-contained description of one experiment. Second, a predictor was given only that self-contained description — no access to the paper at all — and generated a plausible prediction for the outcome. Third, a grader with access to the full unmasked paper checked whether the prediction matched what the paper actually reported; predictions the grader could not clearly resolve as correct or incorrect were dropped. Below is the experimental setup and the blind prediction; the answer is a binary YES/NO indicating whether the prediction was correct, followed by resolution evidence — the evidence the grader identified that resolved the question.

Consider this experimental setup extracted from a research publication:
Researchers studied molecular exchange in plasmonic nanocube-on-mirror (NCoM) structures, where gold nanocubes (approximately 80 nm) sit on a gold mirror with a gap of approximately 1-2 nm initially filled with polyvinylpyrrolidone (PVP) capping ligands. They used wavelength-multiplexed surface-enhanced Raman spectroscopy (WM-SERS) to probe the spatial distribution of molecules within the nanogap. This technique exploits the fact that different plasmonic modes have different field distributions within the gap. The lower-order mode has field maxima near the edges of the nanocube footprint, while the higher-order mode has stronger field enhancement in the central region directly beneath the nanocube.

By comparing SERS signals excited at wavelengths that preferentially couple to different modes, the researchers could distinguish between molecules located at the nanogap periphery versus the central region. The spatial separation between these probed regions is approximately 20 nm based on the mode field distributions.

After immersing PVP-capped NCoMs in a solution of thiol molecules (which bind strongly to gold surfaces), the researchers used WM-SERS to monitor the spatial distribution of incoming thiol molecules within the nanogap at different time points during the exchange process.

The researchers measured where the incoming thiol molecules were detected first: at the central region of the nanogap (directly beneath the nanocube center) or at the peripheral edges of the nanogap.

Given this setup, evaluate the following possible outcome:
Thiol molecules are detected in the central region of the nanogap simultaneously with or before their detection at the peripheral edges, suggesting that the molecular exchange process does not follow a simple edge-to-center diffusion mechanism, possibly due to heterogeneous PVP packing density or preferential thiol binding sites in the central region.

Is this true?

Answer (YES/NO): NO